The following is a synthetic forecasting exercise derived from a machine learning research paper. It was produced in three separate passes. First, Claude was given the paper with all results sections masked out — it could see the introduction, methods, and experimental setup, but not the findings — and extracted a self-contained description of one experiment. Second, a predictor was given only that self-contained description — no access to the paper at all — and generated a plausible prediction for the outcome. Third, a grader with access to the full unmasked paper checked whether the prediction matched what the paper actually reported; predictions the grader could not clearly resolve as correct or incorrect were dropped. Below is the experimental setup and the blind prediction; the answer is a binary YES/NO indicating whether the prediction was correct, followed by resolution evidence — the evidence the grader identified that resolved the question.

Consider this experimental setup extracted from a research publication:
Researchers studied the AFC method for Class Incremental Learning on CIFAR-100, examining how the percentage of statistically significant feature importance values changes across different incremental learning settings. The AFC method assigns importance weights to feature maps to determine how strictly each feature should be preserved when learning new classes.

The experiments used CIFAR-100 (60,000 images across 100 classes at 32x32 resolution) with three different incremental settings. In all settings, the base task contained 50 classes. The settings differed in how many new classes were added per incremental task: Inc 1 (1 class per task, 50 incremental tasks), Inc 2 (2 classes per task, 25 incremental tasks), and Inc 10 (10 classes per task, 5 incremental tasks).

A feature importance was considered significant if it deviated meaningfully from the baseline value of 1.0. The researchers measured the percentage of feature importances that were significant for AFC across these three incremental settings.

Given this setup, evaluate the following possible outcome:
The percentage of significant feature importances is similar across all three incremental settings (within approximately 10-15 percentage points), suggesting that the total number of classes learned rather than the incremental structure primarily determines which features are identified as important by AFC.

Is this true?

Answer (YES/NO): NO